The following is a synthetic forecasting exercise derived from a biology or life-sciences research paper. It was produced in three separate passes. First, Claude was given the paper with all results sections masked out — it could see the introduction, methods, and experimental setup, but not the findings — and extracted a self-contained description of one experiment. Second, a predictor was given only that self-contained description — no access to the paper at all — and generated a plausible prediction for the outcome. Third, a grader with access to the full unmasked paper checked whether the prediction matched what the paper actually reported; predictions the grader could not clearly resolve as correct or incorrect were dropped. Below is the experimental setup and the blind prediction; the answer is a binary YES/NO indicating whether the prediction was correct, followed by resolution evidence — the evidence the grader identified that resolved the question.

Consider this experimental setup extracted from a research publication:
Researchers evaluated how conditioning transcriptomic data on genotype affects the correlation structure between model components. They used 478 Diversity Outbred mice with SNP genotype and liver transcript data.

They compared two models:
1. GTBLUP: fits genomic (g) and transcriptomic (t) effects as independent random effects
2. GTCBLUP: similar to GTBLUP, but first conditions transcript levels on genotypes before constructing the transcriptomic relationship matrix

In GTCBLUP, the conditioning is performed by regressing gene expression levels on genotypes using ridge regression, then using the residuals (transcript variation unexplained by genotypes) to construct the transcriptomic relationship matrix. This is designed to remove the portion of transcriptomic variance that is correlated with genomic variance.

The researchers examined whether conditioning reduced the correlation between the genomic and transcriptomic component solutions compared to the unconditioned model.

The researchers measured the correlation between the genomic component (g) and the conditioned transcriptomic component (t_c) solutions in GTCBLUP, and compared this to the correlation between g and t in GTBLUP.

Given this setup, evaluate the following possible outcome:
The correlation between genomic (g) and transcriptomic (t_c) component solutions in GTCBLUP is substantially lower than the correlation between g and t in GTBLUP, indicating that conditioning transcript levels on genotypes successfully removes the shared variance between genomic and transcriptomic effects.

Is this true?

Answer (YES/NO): YES